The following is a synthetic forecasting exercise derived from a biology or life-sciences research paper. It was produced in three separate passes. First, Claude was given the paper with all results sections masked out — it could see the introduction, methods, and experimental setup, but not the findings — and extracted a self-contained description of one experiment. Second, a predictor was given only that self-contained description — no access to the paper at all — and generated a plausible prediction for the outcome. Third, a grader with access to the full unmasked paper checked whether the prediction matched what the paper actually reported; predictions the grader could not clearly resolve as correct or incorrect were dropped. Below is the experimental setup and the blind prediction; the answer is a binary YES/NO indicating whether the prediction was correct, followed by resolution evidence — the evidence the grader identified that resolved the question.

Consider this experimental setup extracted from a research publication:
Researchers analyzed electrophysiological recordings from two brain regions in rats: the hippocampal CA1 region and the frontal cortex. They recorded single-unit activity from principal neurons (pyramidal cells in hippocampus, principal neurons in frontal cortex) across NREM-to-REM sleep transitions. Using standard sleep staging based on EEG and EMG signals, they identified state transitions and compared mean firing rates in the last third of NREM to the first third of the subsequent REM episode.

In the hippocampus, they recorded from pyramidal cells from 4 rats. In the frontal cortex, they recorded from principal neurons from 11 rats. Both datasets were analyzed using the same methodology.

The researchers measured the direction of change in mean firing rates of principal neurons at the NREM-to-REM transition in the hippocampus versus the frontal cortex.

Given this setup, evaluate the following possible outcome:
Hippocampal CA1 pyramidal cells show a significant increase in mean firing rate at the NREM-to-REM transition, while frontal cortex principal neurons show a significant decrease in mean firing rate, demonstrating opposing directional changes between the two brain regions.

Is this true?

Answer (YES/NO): NO